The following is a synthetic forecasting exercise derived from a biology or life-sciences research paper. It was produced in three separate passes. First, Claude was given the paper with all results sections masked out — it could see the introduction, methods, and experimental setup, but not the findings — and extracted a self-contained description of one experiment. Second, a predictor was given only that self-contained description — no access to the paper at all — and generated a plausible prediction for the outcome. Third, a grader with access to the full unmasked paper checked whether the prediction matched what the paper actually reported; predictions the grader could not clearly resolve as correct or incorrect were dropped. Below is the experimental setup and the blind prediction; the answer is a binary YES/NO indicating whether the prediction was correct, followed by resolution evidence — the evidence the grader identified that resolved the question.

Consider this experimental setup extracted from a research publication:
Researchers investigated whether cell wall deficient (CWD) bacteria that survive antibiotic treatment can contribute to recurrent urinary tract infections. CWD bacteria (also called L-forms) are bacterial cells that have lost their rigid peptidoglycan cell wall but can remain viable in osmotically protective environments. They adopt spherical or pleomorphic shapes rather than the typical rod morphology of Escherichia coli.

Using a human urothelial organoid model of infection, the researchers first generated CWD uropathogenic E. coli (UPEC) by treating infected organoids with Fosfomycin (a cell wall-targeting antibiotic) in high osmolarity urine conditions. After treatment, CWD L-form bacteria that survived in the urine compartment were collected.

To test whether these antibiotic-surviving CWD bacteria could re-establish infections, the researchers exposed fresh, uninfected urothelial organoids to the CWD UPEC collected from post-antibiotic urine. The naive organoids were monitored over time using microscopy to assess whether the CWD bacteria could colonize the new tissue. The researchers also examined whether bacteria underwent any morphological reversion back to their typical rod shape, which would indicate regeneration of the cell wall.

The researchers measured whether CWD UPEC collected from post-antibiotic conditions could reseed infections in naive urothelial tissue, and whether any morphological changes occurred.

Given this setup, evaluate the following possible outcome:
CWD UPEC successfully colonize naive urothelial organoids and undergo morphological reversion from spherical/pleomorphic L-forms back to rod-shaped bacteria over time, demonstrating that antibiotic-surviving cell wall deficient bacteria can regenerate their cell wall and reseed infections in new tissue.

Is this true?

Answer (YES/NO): NO